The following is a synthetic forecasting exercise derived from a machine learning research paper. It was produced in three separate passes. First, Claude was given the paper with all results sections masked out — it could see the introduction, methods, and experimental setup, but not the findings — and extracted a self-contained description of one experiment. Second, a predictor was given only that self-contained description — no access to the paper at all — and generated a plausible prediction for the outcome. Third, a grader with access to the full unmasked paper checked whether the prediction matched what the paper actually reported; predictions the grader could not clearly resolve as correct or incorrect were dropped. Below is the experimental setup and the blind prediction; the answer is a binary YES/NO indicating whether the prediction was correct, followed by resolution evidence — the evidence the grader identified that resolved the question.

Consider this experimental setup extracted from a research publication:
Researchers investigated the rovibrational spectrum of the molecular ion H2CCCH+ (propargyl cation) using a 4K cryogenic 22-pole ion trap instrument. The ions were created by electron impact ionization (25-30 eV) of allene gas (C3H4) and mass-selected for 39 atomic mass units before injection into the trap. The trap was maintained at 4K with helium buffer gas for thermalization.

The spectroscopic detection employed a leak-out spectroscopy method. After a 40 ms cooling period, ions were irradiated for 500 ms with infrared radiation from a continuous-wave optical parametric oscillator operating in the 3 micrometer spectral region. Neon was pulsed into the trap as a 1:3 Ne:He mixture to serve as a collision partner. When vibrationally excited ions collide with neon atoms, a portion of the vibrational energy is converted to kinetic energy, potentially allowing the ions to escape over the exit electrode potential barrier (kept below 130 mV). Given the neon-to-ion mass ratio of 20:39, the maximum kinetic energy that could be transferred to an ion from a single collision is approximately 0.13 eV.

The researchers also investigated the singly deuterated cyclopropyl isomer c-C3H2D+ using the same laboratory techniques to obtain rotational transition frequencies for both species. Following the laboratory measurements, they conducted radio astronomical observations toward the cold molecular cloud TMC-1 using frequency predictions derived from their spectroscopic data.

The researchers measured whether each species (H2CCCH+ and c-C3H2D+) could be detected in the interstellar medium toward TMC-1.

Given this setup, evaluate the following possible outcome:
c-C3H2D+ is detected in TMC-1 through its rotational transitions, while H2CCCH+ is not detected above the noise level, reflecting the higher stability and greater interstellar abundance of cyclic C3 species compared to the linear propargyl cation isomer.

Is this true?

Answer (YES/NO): NO